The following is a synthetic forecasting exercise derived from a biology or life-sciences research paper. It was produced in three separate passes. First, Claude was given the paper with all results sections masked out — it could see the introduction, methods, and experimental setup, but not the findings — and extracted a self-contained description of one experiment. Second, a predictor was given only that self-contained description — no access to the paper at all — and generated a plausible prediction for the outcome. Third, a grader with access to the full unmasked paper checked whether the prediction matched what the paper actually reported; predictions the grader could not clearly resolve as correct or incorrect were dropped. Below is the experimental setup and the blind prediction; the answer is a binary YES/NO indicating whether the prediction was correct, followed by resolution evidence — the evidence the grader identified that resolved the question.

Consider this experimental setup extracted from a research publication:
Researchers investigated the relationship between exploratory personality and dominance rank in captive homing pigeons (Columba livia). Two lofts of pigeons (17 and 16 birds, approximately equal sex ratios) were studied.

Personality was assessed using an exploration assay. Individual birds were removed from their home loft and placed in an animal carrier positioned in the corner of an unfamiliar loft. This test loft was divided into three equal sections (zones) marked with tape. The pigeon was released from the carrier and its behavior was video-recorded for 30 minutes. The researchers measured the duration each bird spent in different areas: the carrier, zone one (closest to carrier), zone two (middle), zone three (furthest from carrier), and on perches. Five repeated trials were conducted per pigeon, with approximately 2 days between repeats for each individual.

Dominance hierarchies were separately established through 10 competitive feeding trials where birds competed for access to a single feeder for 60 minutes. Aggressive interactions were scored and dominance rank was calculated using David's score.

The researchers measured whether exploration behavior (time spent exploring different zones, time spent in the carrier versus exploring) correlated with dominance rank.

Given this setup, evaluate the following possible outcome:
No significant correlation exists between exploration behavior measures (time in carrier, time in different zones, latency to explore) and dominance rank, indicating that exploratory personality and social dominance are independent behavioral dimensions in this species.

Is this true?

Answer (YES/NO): YES